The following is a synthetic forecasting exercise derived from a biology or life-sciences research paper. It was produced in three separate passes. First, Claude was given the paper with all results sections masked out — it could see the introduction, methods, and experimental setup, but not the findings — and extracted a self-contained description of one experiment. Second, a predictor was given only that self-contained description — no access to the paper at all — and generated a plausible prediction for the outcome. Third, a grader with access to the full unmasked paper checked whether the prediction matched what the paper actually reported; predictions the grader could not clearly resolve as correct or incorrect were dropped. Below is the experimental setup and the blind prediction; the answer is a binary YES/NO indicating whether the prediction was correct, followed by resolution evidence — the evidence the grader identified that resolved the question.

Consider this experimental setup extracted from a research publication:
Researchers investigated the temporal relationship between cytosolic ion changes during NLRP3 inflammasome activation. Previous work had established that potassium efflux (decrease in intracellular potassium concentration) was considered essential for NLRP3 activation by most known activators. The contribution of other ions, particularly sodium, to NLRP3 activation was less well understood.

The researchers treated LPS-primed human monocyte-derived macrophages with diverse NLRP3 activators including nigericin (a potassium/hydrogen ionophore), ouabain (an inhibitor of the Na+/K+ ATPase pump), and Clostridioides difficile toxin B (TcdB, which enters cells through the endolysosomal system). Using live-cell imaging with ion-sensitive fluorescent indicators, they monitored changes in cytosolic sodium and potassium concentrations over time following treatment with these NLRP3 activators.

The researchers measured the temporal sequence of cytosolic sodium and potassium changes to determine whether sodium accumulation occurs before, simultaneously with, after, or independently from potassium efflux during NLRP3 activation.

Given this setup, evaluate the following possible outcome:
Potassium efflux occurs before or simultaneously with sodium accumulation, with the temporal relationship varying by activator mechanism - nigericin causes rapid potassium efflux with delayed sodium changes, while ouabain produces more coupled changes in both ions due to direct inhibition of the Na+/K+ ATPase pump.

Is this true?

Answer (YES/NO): NO